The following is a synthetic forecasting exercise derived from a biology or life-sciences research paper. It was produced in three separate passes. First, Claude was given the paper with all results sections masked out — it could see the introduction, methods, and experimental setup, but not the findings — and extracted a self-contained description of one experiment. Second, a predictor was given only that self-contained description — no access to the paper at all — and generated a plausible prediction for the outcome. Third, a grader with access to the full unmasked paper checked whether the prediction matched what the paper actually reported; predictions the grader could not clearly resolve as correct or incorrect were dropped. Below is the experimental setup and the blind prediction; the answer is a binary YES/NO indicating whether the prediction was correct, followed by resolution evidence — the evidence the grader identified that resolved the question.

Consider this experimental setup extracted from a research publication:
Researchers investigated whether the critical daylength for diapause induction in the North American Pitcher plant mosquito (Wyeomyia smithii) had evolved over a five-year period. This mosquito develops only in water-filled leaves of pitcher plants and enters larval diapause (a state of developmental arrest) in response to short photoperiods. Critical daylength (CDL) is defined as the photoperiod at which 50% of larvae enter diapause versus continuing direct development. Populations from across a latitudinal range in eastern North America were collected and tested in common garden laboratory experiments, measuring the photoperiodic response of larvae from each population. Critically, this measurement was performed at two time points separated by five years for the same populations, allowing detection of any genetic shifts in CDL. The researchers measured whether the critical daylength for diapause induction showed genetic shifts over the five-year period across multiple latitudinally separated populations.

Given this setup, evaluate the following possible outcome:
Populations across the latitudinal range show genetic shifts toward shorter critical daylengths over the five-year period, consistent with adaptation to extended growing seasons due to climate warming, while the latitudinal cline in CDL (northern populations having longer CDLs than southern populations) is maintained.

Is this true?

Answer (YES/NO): YES